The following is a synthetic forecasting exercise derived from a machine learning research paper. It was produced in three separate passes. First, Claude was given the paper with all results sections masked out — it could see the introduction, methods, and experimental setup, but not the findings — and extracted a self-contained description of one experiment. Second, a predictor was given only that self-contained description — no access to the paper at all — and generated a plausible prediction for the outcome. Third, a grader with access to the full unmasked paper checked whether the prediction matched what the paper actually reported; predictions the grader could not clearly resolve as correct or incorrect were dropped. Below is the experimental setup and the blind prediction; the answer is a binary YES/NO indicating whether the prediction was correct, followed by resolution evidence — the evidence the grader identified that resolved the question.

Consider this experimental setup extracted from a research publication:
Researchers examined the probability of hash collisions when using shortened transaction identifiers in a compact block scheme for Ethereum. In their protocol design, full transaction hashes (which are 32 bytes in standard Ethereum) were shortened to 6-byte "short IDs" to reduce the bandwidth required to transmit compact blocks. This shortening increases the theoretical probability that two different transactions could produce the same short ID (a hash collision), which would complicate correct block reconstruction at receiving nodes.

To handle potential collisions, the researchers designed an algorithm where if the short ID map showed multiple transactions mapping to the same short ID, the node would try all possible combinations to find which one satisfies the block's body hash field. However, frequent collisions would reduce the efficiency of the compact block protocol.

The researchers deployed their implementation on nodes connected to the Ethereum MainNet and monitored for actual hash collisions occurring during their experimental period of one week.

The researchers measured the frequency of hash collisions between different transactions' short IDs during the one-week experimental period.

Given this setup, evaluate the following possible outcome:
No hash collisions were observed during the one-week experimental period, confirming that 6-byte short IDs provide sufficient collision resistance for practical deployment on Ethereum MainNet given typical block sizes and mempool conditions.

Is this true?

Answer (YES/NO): YES